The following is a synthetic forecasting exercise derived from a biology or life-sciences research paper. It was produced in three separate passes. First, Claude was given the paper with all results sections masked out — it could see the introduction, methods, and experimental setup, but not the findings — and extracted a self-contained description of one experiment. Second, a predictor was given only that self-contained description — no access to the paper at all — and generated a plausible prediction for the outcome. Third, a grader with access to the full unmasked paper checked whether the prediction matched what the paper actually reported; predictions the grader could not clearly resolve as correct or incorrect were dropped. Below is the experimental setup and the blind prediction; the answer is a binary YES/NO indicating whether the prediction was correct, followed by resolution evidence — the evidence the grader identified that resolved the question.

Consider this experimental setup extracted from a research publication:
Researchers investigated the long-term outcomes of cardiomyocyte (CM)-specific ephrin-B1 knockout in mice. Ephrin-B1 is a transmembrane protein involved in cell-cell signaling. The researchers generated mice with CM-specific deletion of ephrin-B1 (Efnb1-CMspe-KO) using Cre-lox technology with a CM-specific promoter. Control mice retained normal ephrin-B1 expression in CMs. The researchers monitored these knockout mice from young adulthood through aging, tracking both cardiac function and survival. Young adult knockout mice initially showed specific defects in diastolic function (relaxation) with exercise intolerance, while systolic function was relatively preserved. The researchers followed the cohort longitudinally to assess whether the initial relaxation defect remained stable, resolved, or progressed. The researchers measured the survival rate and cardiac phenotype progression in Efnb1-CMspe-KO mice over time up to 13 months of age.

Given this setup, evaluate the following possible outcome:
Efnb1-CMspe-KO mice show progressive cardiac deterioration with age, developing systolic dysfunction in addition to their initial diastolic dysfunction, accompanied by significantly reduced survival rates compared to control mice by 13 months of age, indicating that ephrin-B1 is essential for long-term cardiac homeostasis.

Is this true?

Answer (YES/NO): YES